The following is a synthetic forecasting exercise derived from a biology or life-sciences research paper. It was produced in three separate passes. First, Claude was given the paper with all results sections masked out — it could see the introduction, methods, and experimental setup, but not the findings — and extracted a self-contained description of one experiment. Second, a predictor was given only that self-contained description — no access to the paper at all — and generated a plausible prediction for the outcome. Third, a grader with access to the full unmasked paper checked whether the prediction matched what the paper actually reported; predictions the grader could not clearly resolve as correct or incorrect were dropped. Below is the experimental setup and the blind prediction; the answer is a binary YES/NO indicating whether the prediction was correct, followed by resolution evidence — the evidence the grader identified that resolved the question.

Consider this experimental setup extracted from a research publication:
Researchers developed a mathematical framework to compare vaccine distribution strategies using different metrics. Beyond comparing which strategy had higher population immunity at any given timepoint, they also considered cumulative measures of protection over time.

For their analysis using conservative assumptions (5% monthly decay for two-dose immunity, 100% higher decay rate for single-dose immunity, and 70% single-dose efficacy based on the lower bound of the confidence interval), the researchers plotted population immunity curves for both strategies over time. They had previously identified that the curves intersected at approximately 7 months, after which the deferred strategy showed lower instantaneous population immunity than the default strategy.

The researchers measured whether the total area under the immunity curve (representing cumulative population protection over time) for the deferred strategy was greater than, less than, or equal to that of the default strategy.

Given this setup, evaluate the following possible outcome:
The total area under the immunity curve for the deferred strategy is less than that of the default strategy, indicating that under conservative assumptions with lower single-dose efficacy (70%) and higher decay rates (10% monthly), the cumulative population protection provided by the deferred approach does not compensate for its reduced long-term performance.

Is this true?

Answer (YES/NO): NO